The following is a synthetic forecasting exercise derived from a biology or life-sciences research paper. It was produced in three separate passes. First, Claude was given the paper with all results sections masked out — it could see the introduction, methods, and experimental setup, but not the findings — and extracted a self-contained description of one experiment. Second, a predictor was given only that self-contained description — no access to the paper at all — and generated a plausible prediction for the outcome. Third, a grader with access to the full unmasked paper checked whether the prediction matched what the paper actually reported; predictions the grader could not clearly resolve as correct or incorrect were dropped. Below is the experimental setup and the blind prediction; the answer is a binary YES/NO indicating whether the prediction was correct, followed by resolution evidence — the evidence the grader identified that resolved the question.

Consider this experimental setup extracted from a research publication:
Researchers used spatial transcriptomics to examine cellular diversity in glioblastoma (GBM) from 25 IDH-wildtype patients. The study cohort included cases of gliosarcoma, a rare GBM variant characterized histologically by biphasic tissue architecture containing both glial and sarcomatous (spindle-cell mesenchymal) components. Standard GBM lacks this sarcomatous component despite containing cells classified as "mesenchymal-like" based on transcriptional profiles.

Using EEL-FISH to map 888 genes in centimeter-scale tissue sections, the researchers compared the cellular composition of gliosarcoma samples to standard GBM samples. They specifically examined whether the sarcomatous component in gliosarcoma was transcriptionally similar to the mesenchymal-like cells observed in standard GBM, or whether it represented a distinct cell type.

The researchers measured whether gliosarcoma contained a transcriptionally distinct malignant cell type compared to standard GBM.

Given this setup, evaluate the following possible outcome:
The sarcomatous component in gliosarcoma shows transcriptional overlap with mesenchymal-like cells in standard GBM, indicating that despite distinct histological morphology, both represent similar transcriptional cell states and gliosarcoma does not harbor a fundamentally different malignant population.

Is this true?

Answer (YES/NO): NO